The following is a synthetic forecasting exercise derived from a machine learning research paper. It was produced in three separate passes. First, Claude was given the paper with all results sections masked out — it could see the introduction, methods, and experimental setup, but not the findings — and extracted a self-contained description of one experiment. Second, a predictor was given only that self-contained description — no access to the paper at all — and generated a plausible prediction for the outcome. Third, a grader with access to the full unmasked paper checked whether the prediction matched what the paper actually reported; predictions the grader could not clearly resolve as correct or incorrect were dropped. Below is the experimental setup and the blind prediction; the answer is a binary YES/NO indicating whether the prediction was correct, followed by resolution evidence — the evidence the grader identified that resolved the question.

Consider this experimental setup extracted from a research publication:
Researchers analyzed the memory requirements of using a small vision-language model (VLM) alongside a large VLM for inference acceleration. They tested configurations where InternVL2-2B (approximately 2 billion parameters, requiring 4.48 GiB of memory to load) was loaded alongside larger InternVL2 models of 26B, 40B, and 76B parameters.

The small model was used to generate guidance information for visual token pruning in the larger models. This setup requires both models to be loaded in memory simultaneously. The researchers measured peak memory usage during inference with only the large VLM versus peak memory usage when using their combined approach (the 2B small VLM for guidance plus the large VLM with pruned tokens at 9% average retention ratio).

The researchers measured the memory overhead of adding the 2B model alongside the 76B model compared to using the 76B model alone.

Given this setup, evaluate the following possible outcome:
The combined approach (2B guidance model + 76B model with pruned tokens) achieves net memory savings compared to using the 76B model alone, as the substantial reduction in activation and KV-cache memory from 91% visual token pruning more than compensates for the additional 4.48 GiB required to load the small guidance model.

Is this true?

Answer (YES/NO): YES